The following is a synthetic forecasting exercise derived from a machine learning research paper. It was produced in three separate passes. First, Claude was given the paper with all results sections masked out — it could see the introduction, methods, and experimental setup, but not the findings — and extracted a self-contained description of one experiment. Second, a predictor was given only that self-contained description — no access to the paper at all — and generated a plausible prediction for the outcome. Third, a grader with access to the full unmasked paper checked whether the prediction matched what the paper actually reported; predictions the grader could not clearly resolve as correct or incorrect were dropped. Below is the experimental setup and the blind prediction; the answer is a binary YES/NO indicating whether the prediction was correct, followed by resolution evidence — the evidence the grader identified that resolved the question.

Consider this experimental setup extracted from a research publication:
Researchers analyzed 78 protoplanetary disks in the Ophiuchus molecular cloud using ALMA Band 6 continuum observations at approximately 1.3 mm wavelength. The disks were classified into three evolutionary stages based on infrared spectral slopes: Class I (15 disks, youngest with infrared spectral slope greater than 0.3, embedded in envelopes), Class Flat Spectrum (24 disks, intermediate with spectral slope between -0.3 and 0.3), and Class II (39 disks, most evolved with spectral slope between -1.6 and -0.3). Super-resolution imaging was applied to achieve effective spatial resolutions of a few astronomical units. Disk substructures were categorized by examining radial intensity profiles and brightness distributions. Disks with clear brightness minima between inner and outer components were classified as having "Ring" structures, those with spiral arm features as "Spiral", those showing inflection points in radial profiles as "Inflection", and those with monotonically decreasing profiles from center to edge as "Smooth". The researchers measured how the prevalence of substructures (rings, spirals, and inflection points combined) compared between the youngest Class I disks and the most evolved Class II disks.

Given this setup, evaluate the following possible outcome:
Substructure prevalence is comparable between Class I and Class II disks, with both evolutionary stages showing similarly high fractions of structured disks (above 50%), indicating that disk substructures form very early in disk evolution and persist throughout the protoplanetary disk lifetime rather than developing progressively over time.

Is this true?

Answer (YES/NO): NO